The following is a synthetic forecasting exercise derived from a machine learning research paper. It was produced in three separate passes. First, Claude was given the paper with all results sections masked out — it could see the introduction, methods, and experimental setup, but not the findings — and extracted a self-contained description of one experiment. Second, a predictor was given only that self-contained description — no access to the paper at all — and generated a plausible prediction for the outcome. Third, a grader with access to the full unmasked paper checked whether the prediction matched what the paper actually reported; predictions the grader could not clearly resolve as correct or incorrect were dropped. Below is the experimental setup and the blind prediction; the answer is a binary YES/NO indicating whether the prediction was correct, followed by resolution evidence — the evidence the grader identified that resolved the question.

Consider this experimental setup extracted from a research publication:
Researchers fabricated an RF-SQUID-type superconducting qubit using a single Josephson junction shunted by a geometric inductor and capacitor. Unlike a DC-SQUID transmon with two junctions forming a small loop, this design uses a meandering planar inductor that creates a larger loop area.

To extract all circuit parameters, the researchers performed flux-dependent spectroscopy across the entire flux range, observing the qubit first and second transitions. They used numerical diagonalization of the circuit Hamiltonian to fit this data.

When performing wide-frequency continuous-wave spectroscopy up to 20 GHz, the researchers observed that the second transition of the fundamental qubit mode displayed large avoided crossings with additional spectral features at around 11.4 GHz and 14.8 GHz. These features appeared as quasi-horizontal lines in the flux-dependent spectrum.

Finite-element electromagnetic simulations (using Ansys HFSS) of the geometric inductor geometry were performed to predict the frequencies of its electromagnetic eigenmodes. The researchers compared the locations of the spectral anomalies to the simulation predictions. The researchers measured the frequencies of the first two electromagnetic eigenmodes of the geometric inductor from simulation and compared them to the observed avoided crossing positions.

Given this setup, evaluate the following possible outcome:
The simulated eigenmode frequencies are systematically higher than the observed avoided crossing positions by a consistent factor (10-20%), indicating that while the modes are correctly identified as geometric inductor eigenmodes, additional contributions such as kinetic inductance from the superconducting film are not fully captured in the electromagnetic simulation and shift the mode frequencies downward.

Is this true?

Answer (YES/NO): NO